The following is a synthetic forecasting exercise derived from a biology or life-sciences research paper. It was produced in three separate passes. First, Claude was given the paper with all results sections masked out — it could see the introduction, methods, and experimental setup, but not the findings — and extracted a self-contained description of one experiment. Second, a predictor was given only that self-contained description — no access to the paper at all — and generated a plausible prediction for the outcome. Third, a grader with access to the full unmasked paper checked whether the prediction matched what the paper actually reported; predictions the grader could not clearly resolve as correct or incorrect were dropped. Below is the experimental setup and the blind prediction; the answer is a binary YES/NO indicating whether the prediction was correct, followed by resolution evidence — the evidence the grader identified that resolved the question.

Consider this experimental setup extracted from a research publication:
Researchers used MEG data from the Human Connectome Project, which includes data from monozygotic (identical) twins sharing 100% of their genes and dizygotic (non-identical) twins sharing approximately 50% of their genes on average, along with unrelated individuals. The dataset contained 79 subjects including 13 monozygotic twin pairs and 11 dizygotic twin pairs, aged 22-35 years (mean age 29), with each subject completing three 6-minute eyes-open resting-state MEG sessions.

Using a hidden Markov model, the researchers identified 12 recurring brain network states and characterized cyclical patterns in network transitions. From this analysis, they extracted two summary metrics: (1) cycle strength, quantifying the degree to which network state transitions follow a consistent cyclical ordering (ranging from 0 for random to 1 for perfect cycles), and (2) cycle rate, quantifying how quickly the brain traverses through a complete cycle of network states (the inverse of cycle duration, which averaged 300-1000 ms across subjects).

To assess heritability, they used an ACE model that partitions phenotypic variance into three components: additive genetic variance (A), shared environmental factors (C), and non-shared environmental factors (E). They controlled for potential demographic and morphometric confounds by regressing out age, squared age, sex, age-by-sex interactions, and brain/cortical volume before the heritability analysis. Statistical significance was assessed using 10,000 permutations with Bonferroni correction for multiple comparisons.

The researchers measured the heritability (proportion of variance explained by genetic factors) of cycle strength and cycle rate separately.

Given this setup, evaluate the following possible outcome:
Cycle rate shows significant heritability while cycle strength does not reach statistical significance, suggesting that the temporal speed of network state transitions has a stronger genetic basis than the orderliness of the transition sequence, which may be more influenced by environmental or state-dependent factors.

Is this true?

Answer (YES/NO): YES